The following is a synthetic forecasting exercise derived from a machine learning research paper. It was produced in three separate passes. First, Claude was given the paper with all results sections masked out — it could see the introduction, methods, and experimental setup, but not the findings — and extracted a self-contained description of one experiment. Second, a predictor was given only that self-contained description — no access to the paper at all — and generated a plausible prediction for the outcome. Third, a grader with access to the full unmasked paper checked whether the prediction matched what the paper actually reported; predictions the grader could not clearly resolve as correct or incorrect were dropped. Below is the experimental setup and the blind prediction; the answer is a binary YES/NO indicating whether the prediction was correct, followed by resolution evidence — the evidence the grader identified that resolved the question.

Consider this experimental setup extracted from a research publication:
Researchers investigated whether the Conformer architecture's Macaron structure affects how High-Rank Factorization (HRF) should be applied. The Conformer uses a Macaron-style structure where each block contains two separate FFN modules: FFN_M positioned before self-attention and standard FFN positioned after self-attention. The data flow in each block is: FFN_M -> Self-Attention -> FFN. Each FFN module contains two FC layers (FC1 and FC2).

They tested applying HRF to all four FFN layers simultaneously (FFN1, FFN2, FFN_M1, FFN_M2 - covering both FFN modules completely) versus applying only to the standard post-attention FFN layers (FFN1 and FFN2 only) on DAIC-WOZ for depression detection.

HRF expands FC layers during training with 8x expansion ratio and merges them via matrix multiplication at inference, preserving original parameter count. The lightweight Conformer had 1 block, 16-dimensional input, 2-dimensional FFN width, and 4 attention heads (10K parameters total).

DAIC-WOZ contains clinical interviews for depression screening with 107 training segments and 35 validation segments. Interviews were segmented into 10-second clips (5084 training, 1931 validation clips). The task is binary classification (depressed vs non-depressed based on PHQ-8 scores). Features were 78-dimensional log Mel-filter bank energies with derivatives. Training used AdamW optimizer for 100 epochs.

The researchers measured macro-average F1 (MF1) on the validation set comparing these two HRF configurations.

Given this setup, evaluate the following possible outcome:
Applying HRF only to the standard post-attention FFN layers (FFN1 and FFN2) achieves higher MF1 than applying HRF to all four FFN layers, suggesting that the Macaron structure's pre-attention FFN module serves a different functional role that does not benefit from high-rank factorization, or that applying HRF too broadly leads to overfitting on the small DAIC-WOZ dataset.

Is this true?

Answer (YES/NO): NO